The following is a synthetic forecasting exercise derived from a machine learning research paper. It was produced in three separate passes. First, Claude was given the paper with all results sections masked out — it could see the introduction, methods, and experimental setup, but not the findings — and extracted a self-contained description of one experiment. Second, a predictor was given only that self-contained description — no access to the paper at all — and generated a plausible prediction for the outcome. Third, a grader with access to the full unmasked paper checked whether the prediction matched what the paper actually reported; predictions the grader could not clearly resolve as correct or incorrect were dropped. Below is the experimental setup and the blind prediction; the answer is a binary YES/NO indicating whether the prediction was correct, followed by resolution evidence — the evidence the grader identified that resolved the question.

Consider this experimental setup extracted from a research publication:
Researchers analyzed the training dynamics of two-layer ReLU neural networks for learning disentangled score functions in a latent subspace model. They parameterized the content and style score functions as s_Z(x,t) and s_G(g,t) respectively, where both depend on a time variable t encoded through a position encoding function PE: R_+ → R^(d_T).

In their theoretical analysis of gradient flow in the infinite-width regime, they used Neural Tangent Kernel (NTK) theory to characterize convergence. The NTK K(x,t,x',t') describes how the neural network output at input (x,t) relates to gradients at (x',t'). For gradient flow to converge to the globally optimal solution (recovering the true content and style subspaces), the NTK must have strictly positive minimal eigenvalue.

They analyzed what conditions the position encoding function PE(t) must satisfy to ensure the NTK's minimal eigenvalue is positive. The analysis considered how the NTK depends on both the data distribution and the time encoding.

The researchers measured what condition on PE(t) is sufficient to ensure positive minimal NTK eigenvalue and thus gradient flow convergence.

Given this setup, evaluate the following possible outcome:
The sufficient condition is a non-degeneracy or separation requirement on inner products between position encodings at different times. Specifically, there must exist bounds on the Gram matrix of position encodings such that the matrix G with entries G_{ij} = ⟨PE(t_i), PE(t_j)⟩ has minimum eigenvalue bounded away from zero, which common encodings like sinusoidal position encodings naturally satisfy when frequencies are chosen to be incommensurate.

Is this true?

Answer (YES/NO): NO